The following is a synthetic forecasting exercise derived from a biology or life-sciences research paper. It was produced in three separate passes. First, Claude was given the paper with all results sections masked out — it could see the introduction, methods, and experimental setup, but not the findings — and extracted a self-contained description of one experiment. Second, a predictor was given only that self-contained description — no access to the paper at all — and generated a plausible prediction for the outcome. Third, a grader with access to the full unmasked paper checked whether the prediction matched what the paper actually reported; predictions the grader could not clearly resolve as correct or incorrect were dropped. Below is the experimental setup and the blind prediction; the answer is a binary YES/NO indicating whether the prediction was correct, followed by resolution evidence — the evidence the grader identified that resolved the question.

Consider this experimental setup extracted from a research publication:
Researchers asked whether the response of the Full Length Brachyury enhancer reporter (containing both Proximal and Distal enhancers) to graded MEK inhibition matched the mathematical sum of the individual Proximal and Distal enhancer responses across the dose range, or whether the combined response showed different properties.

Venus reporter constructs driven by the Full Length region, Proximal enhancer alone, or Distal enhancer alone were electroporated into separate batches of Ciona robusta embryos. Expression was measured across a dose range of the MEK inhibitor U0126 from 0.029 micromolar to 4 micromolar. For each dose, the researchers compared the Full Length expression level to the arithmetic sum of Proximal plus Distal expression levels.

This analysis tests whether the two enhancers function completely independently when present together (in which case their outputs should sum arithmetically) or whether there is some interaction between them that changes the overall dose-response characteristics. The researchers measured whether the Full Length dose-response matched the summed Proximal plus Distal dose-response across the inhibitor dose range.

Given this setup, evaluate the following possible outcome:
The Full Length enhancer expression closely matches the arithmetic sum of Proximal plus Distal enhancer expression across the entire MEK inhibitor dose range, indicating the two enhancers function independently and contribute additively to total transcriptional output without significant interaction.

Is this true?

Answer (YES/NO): NO